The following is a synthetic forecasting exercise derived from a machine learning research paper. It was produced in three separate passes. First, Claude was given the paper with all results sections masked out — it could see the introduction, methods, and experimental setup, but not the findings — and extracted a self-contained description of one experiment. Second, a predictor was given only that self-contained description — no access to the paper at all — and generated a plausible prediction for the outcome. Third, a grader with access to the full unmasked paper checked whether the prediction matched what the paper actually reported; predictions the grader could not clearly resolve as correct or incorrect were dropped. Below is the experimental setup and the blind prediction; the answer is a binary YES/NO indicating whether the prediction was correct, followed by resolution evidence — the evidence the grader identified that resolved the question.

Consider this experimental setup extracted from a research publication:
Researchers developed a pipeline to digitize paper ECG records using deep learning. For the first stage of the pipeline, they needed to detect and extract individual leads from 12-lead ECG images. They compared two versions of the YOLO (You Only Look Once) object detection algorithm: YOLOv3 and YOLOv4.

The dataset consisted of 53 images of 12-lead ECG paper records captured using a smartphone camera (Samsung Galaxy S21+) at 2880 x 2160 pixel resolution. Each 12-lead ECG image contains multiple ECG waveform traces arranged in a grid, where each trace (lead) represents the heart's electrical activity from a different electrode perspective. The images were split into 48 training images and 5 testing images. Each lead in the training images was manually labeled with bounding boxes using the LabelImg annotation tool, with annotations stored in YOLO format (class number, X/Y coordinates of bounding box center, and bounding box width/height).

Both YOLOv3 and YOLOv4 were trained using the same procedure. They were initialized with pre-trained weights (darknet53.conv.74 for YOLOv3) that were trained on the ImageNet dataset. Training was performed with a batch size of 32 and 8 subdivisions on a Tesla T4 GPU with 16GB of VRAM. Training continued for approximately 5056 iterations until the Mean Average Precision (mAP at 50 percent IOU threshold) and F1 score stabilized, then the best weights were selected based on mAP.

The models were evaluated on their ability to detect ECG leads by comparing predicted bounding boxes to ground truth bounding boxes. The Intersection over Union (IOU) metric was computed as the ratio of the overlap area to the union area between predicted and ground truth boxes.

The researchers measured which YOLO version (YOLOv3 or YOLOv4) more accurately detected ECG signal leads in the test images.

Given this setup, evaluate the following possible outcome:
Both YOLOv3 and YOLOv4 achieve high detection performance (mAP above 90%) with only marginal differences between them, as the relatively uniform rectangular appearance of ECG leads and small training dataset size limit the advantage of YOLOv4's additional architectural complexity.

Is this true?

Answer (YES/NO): NO